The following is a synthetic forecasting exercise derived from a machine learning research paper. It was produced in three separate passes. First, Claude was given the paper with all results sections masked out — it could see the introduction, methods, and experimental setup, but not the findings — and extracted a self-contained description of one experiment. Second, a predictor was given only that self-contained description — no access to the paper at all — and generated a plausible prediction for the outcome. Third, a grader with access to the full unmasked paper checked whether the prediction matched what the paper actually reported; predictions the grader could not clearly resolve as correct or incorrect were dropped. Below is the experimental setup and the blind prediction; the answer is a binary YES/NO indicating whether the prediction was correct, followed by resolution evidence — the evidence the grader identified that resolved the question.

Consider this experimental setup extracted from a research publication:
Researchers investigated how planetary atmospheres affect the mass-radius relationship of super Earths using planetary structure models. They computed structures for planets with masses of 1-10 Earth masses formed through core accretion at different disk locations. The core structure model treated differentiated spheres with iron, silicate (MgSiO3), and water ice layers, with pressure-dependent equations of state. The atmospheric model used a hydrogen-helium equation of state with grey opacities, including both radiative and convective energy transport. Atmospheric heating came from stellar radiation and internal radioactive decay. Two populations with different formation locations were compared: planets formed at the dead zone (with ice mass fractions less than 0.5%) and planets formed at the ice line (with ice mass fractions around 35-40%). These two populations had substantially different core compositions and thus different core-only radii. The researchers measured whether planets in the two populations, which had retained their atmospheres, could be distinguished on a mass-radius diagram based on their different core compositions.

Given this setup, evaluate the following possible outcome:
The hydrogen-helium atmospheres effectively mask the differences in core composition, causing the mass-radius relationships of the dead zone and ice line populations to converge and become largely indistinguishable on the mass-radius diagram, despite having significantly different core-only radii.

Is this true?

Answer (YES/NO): YES